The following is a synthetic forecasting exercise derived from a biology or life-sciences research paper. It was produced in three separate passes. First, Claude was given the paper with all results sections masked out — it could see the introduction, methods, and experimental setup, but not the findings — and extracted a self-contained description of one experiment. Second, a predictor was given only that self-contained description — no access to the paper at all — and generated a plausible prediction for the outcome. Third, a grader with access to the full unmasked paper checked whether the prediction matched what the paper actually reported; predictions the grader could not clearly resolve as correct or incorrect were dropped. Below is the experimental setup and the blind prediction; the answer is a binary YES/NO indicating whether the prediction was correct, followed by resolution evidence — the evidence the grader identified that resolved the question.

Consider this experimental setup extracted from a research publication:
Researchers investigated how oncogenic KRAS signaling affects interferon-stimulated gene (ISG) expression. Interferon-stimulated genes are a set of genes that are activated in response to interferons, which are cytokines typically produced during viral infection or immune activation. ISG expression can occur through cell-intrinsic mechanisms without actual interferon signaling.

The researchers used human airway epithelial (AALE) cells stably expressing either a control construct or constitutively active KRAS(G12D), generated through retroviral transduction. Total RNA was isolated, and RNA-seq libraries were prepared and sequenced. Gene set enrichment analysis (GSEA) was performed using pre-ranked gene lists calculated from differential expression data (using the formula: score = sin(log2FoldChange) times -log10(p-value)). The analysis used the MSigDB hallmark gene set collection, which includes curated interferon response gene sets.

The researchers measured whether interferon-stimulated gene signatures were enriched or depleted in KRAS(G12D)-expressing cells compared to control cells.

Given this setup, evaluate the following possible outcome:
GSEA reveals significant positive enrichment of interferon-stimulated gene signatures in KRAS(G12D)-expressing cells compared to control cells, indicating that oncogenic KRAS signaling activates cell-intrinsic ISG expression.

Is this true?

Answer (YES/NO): YES